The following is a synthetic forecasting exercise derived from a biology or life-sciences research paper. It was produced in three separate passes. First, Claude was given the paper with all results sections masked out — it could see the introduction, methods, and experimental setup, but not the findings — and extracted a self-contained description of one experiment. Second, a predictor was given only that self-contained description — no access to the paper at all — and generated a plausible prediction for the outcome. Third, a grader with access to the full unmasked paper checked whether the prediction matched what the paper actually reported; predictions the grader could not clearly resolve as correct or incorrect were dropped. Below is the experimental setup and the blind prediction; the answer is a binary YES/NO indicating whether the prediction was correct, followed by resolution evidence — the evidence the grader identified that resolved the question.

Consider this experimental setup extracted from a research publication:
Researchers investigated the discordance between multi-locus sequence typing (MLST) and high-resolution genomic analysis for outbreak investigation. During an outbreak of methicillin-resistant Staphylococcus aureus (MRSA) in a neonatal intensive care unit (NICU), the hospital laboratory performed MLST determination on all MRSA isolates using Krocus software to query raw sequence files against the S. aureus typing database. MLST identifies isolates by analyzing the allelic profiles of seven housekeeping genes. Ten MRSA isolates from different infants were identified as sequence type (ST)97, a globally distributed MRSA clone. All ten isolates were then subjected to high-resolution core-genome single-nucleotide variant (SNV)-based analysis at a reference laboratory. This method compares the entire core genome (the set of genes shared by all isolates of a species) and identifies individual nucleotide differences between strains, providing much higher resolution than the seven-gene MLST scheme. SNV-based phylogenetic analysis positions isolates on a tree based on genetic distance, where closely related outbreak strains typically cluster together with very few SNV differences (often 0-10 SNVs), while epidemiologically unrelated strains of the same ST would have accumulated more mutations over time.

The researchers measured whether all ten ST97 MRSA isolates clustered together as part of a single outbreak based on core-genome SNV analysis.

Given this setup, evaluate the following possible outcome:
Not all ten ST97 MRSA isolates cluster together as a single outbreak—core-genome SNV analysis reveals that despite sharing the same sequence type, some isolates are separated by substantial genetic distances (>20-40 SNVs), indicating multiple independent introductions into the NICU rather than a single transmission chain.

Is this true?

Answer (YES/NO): NO